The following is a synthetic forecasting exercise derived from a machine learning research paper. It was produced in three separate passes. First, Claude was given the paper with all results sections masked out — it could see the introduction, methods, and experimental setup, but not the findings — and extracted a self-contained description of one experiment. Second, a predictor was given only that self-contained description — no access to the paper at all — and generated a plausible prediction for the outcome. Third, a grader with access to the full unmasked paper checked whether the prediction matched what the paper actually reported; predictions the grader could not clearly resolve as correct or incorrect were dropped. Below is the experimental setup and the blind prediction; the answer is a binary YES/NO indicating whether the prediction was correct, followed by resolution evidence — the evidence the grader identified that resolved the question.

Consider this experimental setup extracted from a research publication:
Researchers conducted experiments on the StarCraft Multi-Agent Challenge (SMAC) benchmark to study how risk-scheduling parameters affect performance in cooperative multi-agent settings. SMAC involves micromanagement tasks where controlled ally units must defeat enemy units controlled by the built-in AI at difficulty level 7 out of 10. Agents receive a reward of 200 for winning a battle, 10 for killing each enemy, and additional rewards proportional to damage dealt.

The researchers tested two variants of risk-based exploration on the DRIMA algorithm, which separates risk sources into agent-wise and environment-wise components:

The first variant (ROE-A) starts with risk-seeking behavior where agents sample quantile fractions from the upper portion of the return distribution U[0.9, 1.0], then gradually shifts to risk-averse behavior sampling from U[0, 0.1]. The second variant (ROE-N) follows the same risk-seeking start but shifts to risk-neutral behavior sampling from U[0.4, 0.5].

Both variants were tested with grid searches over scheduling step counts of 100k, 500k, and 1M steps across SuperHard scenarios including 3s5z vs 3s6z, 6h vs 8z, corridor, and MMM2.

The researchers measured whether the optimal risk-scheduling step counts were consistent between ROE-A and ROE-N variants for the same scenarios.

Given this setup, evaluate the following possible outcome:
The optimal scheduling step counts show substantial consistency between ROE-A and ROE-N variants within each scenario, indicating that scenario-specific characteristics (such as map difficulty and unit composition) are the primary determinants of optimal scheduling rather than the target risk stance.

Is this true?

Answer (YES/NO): NO